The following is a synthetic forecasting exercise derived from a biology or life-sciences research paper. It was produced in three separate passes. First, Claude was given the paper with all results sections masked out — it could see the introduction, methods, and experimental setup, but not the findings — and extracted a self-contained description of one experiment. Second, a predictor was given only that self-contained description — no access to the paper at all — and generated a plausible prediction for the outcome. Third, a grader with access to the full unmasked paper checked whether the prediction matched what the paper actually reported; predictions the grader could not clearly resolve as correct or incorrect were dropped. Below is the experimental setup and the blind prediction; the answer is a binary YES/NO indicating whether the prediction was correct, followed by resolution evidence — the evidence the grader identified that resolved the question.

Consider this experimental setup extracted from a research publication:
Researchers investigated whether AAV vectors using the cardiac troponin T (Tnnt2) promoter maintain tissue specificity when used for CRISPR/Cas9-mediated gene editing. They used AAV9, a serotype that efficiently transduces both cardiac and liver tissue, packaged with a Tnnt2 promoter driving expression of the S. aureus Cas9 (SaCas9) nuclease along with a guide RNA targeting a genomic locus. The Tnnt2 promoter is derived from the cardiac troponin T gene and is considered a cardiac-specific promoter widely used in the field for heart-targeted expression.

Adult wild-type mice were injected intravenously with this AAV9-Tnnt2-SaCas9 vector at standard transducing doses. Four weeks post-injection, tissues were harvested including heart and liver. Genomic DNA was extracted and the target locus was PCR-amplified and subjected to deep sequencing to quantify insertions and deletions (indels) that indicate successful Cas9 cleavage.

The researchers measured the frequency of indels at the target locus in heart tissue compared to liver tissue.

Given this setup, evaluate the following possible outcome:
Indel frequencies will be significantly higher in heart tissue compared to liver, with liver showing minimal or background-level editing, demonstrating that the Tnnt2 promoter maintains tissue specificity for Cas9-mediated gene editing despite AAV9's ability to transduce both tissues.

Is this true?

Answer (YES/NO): NO